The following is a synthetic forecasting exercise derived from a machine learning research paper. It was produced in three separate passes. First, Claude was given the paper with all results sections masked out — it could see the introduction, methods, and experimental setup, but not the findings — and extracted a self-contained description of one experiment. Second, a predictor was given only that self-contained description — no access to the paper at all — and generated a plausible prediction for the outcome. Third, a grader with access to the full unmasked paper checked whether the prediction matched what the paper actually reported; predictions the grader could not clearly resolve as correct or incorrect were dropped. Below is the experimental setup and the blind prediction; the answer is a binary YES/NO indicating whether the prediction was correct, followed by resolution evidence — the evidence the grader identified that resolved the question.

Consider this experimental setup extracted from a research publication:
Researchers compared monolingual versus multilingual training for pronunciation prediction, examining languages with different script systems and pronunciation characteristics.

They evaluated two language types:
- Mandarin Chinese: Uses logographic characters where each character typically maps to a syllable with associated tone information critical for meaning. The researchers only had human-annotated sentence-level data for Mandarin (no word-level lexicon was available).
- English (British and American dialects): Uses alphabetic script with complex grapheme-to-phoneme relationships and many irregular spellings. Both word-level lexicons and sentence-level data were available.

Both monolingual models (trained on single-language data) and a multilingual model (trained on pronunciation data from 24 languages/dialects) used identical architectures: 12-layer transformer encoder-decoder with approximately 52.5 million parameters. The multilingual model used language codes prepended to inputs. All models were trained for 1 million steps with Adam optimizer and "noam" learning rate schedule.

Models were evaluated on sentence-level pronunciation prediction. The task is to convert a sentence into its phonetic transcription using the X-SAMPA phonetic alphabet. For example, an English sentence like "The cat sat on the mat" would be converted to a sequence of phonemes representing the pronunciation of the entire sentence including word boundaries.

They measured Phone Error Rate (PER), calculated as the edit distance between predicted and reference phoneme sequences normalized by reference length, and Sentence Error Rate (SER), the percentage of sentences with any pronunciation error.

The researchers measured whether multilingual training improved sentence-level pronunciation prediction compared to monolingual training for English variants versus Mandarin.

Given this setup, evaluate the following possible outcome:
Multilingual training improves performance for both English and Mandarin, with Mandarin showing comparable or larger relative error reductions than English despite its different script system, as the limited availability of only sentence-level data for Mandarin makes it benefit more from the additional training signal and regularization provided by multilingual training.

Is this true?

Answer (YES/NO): NO